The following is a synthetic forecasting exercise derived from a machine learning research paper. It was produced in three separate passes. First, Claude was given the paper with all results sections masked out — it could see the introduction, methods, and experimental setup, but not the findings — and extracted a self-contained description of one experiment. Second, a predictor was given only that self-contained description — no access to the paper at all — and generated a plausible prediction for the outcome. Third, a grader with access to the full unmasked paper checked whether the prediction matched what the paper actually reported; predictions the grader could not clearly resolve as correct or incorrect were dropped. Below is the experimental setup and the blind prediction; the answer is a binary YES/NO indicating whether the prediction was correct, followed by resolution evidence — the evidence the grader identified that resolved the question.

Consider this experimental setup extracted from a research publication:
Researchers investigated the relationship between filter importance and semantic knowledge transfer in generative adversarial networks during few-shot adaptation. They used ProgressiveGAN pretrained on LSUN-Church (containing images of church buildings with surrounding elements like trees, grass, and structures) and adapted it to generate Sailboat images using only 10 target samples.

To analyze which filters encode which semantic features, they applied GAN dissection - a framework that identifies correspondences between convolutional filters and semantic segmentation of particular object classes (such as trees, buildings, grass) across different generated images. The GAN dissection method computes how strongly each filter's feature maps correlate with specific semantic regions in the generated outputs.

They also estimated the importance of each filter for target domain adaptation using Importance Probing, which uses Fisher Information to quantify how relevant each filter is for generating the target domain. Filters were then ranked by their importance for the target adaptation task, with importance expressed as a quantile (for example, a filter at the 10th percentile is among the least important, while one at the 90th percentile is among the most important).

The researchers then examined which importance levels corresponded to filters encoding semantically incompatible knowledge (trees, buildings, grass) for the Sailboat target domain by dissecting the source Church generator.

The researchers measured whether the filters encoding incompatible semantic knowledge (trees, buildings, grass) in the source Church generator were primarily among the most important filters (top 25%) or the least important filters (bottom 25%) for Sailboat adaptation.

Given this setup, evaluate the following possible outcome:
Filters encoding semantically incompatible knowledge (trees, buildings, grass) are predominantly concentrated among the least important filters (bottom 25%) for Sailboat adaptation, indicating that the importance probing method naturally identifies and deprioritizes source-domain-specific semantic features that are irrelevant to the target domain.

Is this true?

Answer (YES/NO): YES